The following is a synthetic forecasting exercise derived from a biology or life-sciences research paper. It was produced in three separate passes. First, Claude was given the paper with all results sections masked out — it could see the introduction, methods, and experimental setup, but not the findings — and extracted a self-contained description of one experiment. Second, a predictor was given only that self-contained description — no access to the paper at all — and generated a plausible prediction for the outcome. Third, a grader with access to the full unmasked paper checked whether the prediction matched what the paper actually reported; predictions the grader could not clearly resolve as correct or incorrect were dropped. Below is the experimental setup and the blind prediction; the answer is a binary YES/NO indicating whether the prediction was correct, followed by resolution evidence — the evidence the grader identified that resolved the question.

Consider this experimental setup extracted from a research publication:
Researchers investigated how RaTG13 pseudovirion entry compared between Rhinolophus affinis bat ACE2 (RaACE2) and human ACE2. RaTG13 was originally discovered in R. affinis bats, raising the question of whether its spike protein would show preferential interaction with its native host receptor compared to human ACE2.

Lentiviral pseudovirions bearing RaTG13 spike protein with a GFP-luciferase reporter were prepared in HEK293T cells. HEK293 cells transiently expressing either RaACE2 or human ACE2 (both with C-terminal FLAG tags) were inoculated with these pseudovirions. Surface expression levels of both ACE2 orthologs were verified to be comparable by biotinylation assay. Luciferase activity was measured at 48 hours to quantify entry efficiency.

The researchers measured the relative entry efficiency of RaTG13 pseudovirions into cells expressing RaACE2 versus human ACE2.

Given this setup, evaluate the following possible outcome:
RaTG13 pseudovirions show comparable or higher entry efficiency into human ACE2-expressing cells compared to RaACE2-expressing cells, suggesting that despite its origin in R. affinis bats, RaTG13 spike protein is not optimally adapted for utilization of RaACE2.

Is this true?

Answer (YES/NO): YES